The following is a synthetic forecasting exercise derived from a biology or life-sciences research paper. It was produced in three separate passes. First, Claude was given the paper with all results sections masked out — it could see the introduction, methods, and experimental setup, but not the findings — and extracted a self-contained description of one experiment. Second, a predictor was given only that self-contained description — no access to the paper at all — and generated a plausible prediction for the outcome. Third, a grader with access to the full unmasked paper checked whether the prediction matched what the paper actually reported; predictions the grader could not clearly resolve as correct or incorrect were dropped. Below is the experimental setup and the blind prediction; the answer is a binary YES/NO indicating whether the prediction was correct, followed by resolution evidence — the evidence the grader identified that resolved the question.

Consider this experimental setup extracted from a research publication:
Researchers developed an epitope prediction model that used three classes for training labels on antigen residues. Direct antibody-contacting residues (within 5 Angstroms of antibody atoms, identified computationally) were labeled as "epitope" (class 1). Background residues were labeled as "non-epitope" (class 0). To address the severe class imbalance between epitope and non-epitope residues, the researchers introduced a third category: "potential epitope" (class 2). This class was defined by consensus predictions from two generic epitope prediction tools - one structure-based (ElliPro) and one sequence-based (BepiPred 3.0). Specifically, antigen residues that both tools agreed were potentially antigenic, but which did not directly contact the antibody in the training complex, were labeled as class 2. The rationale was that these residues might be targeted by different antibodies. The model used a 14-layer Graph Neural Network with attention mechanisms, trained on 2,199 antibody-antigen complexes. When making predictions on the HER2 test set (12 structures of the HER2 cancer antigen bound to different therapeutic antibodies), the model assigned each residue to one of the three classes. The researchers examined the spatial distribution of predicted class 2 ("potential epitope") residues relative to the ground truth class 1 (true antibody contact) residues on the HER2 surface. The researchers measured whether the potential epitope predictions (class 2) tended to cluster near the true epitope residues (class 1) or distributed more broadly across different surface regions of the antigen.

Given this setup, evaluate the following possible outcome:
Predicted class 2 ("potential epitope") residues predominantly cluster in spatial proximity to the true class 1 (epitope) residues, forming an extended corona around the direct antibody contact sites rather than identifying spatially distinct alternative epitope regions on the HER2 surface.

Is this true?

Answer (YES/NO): NO